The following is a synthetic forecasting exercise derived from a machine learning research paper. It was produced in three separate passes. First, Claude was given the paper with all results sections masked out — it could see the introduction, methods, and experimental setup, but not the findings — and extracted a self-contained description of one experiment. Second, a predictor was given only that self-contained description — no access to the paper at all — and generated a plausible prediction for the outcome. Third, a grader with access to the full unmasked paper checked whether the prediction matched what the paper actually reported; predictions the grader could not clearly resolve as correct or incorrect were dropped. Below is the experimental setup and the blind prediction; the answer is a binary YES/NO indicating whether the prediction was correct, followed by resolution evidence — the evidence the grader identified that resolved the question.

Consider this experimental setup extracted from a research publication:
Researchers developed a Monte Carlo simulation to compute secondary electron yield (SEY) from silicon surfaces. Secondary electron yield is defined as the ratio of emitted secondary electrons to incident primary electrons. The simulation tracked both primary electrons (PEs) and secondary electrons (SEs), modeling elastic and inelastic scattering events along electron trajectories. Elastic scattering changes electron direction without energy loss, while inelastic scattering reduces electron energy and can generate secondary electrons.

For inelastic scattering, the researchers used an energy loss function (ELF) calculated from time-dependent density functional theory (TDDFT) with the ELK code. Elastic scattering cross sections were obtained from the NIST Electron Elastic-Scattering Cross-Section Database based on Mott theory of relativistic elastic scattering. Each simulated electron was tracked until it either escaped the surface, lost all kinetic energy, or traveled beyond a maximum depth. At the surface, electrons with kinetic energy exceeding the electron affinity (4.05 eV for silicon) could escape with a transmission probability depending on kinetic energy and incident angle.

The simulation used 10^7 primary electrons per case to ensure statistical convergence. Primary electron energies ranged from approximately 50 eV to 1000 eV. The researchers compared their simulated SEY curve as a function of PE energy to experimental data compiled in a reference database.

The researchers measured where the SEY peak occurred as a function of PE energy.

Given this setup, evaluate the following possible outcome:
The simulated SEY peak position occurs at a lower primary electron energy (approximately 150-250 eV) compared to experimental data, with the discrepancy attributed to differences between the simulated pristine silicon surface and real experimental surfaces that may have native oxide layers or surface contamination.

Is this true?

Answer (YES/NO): NO